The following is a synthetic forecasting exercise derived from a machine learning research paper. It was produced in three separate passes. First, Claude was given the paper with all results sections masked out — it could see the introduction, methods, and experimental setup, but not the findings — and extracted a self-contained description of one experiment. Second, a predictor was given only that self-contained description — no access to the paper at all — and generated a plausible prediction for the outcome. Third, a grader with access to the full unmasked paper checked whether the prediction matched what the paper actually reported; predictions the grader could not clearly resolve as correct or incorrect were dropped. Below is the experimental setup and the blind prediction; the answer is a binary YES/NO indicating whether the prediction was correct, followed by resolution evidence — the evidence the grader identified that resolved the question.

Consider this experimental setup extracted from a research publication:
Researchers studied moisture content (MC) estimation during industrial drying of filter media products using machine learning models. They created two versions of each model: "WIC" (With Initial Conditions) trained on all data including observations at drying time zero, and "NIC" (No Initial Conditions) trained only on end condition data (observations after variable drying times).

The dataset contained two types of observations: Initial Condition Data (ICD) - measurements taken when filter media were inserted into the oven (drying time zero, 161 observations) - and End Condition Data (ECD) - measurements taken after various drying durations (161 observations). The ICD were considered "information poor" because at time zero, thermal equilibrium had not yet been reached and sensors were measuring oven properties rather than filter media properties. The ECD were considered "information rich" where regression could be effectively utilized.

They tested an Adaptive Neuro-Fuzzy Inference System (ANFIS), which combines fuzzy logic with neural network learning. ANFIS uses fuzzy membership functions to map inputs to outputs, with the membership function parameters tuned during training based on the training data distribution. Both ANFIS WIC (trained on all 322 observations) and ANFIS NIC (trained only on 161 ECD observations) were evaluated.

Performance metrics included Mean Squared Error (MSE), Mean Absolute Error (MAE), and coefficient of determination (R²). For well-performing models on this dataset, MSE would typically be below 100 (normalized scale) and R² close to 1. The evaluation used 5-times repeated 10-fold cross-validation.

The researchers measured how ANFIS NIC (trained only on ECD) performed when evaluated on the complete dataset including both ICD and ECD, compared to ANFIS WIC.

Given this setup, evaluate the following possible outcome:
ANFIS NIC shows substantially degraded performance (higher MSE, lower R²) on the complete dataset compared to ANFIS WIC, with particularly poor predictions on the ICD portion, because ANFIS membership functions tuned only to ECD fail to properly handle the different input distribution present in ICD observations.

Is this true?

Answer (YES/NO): YES